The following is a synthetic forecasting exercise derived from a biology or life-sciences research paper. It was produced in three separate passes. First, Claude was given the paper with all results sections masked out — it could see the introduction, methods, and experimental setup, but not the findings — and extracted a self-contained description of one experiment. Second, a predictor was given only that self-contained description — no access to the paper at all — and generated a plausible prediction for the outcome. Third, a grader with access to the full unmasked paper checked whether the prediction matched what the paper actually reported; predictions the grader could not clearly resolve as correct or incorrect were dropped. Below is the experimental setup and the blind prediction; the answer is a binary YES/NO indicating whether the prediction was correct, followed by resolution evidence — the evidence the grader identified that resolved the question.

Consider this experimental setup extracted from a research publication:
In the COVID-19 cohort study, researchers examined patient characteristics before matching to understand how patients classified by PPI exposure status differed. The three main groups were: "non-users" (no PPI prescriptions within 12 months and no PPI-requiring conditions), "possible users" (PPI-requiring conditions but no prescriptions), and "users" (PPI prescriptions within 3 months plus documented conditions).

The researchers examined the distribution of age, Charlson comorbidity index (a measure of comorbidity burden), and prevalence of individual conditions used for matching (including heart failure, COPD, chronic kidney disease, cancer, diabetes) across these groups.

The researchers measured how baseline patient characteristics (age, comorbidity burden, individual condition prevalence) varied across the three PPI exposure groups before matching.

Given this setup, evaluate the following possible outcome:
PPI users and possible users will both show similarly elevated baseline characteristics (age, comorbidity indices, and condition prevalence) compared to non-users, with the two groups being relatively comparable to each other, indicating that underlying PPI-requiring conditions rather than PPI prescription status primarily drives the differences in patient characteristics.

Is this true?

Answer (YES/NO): YES